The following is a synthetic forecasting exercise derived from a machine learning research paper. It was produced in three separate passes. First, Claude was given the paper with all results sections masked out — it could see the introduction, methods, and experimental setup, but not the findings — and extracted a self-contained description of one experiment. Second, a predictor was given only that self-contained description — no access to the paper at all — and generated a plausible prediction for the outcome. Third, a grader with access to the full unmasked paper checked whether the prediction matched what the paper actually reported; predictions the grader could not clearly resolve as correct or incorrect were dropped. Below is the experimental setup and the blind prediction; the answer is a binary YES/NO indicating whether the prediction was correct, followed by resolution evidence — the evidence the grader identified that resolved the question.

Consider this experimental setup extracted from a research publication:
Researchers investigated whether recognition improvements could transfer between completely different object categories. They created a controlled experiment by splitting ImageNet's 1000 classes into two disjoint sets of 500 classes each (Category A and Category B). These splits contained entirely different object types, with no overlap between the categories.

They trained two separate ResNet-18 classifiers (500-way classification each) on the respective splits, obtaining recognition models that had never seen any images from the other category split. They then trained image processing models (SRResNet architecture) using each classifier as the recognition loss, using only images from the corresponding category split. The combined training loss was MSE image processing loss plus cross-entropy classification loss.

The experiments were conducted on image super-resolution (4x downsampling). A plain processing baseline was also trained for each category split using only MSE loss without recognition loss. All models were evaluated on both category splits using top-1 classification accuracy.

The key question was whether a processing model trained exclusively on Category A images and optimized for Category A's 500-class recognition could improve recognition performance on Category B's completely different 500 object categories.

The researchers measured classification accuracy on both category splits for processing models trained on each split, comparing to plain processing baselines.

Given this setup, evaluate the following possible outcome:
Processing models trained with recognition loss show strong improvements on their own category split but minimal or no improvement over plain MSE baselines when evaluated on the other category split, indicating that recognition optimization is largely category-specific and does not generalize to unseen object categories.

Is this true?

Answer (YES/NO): NO